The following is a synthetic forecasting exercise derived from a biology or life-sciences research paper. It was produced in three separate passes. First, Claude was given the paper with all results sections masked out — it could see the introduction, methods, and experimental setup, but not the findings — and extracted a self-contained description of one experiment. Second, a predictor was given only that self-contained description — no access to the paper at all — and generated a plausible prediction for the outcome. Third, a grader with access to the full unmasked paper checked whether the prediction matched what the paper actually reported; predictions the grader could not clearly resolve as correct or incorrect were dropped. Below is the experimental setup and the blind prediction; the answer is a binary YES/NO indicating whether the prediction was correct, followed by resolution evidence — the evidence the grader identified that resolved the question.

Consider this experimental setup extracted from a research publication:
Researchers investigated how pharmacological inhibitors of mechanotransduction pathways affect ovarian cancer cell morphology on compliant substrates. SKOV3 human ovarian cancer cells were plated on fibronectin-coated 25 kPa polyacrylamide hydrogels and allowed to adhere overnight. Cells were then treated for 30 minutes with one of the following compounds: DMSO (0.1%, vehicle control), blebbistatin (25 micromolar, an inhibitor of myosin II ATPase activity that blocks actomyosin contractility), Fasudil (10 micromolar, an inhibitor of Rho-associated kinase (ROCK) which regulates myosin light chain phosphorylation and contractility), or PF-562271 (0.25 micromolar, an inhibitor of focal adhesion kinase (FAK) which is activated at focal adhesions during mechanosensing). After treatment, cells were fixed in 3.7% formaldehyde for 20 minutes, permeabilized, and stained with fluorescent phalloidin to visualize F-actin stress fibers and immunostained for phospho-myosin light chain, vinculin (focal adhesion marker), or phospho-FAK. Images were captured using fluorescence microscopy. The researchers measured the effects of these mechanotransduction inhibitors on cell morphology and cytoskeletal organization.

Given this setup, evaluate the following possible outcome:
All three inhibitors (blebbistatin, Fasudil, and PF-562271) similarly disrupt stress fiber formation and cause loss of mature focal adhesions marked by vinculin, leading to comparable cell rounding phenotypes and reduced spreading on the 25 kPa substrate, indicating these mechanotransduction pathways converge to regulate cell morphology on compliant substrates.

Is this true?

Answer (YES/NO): NO